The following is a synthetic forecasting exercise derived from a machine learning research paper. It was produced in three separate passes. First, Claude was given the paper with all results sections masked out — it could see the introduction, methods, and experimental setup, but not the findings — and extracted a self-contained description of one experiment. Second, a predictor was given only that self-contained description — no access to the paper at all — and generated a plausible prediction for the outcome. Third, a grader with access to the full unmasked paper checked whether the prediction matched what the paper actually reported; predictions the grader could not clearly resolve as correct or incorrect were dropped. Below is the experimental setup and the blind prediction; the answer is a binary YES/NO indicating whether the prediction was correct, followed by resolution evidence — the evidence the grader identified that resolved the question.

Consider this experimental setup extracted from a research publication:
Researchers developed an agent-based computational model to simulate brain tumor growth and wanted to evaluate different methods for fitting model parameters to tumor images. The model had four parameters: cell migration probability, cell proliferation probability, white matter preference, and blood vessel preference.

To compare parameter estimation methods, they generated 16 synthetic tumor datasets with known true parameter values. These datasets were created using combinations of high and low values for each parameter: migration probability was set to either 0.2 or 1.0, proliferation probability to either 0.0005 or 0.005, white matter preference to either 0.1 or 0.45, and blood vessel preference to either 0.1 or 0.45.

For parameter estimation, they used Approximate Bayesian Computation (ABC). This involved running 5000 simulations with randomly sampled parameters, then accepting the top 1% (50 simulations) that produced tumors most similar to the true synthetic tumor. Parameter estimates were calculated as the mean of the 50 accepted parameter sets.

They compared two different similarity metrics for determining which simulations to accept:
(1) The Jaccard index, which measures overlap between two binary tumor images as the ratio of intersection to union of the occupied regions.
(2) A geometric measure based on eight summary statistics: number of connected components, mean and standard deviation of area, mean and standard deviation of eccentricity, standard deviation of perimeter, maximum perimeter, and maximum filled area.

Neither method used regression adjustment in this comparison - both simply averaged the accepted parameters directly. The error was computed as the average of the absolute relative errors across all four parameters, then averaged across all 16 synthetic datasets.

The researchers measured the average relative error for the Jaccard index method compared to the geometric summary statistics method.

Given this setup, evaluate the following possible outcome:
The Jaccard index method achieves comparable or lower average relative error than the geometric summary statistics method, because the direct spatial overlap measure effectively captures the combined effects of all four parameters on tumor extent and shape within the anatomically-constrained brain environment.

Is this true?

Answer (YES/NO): YES